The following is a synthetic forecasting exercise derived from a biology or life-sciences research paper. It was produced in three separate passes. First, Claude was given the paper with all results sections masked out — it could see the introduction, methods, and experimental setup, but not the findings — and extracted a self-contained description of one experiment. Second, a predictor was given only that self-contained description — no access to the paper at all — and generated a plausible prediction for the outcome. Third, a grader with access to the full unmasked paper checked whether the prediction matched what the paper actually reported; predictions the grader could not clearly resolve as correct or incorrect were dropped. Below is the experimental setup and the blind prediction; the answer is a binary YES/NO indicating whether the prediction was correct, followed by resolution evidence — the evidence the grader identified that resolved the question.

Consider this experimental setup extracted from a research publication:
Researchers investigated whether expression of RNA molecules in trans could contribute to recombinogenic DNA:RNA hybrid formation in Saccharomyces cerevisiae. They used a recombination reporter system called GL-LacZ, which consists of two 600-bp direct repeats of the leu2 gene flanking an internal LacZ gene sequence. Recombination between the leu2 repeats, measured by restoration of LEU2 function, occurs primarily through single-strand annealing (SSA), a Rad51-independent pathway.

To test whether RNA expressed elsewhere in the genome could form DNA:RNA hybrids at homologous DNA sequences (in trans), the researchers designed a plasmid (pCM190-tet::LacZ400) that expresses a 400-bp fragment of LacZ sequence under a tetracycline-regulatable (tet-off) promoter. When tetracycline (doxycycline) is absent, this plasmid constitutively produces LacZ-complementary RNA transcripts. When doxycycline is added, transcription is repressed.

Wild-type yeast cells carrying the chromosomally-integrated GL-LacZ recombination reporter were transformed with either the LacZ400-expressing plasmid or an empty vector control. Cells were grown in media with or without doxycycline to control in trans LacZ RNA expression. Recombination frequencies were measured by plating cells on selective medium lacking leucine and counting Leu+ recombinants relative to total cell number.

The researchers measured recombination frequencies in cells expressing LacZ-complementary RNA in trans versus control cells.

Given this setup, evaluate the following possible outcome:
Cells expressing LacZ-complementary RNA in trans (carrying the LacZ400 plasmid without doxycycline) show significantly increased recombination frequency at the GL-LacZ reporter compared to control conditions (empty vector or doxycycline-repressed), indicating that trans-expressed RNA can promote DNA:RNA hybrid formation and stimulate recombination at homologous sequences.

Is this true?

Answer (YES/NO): NO